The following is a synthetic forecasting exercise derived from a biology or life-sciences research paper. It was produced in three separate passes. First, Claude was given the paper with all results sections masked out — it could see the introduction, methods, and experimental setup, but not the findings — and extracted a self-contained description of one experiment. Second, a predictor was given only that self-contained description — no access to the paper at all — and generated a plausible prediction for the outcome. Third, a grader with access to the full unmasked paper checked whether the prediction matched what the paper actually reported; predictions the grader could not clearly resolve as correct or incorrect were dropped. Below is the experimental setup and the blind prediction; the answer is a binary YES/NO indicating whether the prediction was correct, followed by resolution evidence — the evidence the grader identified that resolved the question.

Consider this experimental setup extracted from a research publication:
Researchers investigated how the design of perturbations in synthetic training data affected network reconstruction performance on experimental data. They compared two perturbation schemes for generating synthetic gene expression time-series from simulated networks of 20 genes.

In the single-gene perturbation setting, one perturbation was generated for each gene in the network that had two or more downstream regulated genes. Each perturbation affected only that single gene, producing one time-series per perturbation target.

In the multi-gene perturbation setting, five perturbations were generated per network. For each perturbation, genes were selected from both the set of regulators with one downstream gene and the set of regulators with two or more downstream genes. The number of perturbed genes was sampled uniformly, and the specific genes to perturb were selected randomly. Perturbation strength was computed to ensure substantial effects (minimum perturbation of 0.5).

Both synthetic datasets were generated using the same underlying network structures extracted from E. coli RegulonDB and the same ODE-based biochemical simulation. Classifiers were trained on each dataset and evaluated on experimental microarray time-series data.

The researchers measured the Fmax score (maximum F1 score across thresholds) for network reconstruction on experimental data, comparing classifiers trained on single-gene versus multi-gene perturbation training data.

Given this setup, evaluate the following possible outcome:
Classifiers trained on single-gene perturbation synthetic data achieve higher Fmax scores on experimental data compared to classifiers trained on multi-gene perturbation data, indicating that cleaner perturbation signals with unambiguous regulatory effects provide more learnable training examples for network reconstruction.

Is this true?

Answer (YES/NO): NO